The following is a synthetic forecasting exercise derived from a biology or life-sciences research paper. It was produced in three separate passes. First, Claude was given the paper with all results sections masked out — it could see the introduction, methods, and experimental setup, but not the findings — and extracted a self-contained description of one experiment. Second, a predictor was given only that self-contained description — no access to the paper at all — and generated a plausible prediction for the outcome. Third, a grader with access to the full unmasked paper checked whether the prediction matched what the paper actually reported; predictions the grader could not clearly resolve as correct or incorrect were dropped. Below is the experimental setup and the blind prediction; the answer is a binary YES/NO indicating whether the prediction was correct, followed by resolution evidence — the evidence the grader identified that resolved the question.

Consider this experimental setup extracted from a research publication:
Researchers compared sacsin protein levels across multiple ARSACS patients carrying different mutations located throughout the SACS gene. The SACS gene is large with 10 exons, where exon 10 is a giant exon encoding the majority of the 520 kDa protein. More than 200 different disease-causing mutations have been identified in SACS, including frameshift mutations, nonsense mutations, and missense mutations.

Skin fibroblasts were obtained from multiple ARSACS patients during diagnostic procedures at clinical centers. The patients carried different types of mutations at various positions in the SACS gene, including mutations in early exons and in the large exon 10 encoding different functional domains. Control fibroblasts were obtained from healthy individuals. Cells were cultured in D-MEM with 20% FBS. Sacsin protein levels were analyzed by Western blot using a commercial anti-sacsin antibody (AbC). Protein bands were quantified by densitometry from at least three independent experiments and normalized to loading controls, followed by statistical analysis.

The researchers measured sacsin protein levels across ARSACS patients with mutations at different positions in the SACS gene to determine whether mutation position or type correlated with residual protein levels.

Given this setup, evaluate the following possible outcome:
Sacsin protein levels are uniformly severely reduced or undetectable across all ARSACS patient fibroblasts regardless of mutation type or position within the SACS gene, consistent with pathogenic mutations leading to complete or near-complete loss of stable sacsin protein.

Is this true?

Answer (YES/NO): YES